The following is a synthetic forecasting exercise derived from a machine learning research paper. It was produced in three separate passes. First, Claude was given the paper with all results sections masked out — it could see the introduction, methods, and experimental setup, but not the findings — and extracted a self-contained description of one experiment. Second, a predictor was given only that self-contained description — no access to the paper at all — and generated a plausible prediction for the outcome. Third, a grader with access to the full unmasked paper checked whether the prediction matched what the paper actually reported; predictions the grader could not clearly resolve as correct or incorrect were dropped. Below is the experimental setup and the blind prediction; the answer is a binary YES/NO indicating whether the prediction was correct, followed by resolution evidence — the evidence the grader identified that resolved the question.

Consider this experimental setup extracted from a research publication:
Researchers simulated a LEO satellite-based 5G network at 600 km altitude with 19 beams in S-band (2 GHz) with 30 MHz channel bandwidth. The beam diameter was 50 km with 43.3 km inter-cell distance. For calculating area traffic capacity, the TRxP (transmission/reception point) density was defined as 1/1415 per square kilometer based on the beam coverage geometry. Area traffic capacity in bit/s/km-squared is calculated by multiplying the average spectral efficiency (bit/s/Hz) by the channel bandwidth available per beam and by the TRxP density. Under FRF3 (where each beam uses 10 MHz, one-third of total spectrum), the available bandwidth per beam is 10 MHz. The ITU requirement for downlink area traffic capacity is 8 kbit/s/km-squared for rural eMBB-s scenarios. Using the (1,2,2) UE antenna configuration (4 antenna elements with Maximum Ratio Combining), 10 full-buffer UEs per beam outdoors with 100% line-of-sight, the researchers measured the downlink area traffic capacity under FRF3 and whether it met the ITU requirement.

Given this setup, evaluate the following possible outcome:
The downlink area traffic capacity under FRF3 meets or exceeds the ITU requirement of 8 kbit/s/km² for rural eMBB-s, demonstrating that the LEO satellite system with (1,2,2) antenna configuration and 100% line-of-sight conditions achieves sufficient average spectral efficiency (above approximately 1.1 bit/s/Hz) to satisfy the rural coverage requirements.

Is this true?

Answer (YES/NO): NO